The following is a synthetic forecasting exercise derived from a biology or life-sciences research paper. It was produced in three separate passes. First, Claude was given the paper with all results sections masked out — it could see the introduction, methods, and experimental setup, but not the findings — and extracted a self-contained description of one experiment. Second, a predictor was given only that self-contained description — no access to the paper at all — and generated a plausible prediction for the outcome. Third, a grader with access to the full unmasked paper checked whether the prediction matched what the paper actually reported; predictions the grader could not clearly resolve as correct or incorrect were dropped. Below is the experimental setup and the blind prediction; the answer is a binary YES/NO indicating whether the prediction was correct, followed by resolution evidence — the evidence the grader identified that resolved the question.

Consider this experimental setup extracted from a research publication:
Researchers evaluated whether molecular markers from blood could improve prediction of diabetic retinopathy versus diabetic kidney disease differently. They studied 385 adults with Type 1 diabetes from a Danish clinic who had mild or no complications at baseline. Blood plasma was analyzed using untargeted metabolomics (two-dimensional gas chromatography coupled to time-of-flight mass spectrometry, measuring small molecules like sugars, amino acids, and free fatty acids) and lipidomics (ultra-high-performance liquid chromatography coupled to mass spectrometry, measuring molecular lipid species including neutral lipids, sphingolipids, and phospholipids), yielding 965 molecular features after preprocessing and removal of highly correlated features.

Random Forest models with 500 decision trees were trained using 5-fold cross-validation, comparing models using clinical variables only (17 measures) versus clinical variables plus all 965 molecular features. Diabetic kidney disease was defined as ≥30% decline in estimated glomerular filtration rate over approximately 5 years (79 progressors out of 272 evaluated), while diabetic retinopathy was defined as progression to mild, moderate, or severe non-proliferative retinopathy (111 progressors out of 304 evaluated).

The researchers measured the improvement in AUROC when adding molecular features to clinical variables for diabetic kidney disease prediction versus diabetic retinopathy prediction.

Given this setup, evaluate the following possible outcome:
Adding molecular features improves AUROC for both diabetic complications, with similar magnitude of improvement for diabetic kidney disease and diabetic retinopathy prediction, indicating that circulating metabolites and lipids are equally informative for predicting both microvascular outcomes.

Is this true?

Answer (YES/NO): YES